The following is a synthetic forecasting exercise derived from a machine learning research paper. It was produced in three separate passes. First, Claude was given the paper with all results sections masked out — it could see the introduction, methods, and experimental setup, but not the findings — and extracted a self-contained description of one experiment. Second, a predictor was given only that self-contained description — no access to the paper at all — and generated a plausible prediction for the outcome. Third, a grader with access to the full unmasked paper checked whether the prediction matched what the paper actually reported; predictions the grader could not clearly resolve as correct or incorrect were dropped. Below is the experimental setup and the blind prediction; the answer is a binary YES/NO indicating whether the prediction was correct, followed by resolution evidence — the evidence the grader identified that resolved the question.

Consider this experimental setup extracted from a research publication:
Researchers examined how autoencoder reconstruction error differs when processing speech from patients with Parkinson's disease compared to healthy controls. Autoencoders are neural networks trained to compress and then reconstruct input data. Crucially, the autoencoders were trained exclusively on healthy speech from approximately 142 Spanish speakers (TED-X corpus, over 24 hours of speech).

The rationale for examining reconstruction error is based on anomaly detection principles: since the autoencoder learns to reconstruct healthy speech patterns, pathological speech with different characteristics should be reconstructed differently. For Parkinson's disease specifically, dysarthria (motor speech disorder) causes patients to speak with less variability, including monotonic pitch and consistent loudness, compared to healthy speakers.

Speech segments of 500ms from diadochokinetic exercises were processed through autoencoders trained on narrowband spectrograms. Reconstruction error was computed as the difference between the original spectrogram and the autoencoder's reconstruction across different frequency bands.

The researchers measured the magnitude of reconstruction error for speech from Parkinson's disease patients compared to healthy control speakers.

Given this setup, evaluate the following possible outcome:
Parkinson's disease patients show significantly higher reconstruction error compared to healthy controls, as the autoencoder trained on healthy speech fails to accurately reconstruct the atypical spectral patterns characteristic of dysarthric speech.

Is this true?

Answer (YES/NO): NO